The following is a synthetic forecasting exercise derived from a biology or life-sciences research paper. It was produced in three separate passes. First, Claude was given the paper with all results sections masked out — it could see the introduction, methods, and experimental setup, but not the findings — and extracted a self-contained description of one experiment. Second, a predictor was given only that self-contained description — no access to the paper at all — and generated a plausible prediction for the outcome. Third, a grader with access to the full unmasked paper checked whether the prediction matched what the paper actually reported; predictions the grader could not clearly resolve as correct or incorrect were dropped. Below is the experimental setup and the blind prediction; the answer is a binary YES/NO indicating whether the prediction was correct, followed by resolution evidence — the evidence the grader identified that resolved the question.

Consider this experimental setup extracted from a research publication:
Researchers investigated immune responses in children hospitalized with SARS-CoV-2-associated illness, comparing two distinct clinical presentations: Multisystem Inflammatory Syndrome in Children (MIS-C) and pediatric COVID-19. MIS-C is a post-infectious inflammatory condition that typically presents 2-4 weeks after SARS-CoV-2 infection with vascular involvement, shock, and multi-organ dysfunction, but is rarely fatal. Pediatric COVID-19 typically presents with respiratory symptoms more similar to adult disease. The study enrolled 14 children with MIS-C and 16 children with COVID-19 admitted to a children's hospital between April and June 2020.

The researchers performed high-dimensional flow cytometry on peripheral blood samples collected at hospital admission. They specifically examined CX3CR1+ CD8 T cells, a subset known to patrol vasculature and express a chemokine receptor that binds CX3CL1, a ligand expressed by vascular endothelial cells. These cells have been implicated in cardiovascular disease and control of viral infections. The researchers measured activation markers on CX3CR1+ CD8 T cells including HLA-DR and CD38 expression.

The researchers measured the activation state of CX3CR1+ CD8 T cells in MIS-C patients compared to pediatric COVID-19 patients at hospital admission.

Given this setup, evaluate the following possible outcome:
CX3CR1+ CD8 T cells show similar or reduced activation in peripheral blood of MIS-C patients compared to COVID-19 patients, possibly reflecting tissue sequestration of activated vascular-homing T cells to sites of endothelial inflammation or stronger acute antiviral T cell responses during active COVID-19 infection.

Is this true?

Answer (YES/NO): NO